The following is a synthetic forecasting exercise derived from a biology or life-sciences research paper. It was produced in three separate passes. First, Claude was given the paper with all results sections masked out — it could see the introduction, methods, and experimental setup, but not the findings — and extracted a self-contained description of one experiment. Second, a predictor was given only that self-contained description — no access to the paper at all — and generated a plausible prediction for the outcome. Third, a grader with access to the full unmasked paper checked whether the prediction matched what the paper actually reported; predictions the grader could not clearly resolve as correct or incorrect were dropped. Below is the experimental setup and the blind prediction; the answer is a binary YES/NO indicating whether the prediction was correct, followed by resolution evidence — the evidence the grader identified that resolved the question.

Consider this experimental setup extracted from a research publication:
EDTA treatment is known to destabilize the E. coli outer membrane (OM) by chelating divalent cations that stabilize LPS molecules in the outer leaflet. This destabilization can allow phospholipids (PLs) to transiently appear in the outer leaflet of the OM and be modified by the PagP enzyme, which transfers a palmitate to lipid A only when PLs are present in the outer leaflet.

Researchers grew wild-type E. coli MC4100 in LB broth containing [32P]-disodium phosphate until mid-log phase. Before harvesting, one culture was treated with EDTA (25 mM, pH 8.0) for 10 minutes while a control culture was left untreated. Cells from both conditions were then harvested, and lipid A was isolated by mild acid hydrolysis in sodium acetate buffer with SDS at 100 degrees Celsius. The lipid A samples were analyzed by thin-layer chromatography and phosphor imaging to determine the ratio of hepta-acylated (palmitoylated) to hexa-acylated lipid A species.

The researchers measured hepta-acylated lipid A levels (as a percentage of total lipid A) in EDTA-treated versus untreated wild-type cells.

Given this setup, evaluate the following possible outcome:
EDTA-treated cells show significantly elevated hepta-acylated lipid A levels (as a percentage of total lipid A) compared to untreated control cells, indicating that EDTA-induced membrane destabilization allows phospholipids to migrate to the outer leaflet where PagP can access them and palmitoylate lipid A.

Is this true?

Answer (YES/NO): YES